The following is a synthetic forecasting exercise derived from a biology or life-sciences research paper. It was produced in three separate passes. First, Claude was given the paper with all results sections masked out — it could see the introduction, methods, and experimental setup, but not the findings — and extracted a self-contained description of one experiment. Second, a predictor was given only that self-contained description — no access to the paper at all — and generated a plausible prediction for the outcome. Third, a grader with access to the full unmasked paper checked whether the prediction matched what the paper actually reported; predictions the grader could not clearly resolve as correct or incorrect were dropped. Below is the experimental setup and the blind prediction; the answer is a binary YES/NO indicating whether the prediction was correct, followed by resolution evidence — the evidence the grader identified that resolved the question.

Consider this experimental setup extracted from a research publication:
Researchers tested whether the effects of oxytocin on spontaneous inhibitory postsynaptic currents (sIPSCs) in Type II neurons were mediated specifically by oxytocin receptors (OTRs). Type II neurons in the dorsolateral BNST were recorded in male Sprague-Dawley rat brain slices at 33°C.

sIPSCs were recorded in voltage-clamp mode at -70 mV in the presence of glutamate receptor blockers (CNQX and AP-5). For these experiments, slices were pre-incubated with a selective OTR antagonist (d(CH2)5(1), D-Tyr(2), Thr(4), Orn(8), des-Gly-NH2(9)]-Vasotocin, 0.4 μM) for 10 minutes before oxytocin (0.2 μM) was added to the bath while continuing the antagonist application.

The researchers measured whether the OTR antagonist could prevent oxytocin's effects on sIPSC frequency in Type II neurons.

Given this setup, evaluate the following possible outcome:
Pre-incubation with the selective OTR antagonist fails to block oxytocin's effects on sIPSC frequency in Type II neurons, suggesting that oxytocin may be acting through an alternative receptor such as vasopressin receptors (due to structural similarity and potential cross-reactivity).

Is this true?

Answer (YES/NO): NO